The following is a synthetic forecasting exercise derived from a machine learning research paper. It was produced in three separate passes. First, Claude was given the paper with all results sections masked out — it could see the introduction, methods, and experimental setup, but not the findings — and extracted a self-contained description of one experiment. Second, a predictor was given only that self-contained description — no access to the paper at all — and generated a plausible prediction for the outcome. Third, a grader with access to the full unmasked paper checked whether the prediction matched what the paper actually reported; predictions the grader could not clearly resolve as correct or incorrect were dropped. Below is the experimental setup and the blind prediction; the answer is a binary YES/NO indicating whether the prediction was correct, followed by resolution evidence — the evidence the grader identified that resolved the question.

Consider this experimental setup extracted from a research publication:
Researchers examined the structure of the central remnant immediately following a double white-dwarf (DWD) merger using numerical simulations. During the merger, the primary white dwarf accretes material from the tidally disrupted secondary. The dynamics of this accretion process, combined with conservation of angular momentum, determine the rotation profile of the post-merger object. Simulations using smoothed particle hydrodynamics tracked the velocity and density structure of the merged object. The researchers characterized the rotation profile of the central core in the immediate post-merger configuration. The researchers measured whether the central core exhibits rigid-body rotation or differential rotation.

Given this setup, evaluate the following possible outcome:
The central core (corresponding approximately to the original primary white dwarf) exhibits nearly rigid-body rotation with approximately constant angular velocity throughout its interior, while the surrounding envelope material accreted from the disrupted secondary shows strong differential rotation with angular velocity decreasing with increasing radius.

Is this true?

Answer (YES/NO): YES